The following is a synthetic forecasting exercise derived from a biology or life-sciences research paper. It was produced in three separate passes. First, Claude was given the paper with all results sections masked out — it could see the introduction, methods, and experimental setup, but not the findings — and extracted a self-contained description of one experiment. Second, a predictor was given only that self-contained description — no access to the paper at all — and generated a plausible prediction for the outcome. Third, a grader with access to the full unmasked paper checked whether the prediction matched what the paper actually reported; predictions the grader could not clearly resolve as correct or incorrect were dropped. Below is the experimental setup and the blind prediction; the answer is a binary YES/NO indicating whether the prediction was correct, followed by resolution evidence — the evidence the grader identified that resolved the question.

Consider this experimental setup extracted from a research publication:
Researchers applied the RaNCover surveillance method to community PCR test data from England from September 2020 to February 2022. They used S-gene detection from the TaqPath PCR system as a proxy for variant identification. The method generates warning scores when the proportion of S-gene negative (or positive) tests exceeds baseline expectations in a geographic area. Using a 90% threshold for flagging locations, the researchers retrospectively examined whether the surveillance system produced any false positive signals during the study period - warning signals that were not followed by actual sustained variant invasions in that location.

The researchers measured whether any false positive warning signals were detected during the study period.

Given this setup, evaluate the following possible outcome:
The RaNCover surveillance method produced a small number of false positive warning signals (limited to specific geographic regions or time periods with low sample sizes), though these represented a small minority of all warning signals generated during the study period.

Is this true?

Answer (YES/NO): NO